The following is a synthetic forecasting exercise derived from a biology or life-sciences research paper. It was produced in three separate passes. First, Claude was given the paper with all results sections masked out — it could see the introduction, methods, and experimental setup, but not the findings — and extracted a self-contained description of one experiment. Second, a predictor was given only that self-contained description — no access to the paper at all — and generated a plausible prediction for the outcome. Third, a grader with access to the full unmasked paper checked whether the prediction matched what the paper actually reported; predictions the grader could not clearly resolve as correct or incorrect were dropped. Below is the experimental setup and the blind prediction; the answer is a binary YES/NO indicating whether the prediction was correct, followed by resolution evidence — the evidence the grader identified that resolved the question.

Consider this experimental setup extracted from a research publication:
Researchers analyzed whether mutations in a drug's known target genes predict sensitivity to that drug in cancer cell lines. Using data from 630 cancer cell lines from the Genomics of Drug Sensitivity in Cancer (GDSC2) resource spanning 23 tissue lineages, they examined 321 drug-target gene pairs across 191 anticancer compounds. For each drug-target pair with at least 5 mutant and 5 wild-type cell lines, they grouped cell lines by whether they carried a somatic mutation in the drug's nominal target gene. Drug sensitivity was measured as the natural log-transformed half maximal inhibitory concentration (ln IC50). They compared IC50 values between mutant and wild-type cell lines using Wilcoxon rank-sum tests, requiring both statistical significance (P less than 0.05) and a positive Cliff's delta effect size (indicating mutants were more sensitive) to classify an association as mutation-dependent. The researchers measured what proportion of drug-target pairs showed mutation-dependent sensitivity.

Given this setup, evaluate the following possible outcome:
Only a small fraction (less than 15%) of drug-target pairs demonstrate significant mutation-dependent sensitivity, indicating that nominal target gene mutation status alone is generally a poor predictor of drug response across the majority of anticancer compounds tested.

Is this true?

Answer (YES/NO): NO